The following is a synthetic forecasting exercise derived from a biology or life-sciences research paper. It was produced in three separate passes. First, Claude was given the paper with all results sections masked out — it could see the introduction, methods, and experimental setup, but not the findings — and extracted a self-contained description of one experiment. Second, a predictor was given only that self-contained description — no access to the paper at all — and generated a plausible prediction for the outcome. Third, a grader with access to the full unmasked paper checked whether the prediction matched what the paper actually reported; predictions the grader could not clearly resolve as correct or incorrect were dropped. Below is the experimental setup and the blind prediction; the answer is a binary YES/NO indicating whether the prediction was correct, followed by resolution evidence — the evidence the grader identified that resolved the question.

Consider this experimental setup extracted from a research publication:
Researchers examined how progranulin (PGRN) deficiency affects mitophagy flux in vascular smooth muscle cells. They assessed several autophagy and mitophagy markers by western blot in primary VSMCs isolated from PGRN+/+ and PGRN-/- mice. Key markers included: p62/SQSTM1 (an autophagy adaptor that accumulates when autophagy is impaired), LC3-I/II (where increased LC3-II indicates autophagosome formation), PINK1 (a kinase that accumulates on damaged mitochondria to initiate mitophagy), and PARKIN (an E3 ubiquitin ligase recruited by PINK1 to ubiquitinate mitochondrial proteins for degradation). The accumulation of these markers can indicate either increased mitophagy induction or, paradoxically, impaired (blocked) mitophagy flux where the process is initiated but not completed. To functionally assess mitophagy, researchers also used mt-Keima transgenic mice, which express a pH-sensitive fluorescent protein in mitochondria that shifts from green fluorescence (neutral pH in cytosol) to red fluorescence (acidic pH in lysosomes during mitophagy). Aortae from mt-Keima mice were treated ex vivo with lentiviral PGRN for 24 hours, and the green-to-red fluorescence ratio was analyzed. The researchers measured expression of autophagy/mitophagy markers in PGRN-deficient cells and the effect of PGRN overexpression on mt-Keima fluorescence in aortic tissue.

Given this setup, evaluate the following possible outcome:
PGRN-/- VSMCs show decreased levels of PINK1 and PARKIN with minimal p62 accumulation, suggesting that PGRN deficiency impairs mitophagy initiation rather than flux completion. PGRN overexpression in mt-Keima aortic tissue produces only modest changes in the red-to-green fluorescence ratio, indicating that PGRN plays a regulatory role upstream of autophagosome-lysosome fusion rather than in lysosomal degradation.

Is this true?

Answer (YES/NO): NO